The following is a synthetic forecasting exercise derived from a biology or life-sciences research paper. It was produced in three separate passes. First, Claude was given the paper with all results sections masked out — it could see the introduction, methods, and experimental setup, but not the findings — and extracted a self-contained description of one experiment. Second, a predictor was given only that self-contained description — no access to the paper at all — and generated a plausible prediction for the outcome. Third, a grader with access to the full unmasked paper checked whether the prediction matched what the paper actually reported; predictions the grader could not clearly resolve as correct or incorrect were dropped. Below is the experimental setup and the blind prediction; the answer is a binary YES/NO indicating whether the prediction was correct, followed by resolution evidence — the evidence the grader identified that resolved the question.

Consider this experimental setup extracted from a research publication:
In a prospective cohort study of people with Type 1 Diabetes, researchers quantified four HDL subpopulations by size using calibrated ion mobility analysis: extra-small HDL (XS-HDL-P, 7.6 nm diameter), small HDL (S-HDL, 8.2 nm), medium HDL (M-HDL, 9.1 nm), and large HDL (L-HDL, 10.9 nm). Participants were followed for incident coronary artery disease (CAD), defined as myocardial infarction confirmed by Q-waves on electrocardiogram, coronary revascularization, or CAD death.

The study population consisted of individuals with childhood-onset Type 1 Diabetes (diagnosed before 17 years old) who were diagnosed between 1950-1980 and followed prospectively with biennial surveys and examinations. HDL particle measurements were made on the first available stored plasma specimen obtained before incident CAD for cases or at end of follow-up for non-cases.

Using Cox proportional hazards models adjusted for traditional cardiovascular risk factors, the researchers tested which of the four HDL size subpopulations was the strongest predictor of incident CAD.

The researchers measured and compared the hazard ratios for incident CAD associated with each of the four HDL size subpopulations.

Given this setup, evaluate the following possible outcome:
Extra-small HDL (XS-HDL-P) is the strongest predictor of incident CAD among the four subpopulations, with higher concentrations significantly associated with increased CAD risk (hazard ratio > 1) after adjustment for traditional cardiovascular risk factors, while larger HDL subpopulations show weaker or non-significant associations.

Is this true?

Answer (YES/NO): NO